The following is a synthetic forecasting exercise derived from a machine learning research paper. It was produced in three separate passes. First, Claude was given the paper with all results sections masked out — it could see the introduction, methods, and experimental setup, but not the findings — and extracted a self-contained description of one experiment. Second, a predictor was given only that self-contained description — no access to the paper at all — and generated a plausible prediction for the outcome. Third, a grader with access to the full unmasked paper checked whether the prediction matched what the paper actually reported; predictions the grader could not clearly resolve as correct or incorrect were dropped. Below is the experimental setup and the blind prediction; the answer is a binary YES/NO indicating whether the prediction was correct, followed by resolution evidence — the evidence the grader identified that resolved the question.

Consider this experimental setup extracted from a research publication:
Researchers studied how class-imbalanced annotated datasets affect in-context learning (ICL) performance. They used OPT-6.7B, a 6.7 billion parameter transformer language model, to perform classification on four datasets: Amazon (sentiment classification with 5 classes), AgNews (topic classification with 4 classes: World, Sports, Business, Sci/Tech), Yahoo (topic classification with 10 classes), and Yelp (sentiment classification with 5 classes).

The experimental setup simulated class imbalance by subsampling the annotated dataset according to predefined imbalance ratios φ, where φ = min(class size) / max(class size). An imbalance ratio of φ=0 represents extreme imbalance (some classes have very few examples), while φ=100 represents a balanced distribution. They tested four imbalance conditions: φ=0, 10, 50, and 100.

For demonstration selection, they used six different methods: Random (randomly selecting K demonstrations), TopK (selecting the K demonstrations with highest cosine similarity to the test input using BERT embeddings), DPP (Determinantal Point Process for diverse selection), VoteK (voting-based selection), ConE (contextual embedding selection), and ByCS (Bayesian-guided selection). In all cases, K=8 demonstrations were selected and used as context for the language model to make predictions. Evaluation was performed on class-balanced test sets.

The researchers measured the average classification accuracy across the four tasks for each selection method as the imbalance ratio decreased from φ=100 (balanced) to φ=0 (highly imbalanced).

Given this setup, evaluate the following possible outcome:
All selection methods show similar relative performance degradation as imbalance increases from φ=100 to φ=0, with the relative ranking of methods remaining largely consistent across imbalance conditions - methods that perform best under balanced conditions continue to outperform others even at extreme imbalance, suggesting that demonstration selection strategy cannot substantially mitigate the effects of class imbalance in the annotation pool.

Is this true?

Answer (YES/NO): NO